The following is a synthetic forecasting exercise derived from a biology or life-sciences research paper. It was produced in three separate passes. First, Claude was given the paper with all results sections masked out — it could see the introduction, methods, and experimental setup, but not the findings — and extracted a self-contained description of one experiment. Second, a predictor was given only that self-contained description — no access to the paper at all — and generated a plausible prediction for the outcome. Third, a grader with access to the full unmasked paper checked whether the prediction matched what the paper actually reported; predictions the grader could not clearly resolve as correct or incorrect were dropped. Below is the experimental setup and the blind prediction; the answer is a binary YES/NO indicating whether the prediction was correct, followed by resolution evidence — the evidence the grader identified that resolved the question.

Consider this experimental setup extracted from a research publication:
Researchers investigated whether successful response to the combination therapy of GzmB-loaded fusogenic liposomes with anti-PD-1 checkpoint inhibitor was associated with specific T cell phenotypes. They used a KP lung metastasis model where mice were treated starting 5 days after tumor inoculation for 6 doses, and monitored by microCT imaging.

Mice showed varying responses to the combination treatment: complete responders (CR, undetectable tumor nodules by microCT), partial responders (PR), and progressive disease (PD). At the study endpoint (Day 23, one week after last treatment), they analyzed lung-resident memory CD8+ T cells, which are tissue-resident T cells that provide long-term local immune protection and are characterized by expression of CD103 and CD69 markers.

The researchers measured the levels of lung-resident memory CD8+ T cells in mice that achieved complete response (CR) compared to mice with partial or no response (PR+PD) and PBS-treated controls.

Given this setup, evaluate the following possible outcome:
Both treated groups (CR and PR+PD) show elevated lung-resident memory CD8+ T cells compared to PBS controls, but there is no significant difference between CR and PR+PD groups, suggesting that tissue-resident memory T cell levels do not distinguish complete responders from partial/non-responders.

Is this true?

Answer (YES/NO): NO